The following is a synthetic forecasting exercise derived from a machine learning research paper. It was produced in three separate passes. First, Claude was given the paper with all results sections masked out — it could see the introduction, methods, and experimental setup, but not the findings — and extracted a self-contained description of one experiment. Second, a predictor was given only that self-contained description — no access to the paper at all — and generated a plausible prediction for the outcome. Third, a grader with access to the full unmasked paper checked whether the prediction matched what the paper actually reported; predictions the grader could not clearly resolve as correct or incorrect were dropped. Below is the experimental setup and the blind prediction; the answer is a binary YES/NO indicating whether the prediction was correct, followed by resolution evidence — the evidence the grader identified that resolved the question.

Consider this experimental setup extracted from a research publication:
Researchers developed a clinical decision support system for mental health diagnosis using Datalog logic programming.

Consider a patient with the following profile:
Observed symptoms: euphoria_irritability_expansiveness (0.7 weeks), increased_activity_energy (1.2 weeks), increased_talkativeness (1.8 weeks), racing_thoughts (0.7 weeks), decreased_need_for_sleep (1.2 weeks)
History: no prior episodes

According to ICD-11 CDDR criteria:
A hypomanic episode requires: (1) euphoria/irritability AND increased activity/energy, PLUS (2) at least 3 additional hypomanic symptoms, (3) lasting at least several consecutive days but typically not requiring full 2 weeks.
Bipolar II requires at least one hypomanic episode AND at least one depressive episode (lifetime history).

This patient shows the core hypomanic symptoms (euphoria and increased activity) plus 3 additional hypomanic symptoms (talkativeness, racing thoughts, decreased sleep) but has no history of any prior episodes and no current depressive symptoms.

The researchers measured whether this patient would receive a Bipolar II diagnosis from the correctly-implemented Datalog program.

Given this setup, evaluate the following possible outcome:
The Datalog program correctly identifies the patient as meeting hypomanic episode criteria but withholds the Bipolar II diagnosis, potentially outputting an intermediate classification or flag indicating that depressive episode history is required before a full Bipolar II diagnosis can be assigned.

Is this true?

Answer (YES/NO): NO